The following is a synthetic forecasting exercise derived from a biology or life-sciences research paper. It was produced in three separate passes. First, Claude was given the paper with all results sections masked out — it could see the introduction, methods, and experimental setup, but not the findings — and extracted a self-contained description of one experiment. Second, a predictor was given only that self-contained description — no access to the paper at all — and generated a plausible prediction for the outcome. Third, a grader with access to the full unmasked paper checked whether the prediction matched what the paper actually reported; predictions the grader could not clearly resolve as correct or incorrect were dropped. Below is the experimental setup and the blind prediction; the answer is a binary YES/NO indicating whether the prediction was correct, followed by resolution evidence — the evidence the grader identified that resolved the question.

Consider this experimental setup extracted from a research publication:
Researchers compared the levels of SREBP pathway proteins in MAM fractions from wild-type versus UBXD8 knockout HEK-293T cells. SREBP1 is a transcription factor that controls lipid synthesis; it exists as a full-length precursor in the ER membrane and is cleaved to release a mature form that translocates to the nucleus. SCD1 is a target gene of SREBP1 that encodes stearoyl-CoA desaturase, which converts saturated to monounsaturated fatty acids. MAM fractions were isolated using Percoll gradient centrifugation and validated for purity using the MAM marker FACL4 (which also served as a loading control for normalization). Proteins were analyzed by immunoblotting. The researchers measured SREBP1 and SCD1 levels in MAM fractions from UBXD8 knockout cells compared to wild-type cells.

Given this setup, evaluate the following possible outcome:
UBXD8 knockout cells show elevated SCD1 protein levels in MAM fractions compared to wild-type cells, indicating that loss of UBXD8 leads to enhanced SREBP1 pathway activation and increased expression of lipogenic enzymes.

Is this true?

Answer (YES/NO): NO